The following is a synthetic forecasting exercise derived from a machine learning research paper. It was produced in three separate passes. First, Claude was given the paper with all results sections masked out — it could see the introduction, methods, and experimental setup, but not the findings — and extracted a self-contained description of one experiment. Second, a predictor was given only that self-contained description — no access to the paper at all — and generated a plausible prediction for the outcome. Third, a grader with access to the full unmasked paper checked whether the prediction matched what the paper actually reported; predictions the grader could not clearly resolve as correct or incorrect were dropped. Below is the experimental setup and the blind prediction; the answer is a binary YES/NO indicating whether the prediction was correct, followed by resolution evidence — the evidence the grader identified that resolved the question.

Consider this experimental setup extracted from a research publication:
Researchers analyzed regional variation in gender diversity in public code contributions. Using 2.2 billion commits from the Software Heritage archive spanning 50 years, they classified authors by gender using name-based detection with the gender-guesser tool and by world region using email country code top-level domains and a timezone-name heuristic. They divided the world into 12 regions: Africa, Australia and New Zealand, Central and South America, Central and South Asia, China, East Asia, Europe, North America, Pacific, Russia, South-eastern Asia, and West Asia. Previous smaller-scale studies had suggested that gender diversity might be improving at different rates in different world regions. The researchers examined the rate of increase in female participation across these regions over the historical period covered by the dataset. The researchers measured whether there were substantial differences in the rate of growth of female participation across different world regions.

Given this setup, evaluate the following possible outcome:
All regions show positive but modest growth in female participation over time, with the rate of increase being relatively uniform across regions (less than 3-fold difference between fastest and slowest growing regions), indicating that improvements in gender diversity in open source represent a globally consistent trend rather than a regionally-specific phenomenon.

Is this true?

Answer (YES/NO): NO